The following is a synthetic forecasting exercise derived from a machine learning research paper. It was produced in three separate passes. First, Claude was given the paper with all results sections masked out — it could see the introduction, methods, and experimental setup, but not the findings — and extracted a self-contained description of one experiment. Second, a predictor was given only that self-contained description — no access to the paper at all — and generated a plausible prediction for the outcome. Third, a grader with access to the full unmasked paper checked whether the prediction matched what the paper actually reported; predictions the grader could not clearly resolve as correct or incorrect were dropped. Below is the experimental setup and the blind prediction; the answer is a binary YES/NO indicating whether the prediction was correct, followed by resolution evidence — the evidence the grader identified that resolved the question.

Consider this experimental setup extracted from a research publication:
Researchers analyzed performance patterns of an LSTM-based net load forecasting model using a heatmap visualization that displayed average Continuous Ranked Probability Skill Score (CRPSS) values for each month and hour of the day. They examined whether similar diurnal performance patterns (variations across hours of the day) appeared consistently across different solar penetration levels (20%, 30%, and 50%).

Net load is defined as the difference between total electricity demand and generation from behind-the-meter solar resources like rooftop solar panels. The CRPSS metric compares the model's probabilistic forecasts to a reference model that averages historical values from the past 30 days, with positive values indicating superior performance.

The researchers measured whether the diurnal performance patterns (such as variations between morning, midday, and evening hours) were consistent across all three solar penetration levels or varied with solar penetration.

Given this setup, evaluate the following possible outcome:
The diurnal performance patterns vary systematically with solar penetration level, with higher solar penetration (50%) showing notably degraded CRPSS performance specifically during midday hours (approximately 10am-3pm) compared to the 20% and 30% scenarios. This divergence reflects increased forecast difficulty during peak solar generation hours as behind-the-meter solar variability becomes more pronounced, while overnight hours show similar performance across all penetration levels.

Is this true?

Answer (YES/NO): NO